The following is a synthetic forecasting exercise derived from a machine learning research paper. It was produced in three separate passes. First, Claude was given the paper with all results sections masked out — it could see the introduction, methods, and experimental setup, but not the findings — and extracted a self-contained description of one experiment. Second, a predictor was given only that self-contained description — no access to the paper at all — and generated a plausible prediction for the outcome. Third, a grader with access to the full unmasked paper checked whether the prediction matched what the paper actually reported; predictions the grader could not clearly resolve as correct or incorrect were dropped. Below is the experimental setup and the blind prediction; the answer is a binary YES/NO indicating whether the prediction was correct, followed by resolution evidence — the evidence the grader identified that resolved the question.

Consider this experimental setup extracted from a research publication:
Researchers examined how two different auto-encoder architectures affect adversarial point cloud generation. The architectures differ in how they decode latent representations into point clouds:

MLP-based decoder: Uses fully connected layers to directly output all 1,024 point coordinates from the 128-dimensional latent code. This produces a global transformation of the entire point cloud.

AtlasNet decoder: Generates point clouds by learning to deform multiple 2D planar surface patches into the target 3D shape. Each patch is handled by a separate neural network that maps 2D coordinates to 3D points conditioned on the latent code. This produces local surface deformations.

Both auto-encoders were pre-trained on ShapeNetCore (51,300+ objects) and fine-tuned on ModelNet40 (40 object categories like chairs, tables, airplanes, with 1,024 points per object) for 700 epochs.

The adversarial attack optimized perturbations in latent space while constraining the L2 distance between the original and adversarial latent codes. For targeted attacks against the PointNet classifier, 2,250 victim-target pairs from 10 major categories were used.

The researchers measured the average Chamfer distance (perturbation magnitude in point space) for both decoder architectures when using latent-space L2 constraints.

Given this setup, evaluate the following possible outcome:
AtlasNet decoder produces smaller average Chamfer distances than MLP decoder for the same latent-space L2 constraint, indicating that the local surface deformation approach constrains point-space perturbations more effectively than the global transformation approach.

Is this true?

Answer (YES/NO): YES